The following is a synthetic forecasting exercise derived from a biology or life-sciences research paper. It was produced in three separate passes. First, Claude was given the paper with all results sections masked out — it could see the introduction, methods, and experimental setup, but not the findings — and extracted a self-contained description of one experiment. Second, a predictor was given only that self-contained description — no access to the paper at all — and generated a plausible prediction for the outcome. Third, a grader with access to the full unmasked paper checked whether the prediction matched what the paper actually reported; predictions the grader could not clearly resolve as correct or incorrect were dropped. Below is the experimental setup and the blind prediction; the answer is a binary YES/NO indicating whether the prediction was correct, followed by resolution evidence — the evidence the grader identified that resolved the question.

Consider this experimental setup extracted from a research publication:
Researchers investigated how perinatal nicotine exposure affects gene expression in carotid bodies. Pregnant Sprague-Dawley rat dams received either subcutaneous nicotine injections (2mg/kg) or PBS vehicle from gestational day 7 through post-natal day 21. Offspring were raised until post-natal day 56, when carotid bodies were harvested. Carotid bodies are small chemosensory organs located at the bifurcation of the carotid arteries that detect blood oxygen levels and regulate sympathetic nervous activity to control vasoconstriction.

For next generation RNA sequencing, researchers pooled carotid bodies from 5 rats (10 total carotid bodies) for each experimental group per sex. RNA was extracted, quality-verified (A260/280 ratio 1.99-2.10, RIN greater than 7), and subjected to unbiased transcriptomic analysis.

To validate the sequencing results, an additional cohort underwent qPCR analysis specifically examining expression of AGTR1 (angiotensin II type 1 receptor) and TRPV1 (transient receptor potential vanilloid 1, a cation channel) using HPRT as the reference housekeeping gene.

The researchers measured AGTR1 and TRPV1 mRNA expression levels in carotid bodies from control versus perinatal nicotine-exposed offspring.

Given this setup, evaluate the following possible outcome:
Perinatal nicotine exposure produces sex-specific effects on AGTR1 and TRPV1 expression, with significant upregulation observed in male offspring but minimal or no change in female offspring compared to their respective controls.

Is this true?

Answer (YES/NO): NO